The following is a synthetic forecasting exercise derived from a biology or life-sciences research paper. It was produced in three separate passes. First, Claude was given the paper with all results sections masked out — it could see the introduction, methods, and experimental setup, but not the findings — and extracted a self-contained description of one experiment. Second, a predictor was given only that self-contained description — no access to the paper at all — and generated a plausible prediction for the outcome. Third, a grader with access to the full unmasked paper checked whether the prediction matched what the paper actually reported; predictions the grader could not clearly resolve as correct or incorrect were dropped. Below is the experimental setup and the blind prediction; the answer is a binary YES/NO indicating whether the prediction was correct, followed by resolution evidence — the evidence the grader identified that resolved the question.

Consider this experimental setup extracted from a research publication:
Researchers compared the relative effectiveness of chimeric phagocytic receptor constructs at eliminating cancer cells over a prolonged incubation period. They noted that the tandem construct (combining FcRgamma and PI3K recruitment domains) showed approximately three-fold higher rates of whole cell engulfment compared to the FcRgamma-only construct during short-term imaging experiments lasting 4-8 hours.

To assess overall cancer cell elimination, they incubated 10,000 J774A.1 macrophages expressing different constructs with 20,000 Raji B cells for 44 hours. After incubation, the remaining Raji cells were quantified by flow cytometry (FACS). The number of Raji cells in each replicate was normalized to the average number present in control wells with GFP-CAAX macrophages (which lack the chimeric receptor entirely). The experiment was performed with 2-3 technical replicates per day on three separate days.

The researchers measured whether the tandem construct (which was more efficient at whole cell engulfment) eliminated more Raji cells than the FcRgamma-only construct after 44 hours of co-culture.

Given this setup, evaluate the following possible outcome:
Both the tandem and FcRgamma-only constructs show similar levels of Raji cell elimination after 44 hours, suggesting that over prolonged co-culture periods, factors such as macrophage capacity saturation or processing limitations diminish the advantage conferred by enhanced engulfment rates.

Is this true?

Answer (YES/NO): YES